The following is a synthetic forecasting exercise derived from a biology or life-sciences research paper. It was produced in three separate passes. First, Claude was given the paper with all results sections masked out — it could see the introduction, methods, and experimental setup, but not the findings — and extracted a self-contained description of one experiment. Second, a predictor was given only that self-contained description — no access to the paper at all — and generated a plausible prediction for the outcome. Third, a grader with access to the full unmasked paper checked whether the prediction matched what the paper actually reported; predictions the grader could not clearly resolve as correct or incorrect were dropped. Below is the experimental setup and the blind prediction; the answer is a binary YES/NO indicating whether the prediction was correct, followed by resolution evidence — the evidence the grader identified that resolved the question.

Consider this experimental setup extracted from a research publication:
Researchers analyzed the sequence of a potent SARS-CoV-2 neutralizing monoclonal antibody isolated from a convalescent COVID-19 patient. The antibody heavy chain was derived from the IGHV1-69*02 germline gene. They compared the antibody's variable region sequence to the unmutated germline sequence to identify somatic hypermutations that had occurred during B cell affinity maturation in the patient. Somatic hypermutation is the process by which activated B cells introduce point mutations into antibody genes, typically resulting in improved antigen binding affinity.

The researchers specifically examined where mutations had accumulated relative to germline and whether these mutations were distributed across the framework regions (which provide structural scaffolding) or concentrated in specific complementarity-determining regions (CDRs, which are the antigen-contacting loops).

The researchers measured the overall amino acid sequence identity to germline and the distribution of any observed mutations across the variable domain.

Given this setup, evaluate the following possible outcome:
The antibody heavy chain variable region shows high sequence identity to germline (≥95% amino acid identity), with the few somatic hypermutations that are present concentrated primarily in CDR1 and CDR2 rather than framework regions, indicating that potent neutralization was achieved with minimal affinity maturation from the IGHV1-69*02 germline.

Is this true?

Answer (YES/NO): NO